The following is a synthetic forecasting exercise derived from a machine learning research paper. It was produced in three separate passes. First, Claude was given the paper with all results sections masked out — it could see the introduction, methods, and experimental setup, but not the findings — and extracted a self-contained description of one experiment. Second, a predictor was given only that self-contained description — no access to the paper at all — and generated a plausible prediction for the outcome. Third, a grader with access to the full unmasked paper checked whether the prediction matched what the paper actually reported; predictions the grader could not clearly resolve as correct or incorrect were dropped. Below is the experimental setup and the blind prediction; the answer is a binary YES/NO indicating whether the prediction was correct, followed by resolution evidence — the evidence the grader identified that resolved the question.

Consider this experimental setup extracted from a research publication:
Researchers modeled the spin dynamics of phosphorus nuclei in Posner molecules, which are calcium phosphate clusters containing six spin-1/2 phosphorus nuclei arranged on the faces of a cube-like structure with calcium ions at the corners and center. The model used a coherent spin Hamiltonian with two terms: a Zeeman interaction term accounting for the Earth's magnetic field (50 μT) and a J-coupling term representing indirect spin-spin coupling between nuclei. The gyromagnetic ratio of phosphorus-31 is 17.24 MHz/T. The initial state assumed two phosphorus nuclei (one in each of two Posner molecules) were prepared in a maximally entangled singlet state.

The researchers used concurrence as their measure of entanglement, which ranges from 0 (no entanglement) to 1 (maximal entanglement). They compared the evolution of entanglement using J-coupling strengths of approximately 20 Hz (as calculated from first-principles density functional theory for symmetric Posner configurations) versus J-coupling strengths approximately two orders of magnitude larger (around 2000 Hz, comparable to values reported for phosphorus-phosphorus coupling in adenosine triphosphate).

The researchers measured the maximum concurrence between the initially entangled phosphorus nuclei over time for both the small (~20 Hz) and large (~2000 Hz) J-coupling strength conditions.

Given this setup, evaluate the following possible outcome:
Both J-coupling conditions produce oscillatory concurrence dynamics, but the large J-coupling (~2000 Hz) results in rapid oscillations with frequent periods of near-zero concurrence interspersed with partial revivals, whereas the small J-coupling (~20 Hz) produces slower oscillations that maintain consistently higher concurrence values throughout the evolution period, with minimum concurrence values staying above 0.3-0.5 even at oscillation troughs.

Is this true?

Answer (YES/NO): NO